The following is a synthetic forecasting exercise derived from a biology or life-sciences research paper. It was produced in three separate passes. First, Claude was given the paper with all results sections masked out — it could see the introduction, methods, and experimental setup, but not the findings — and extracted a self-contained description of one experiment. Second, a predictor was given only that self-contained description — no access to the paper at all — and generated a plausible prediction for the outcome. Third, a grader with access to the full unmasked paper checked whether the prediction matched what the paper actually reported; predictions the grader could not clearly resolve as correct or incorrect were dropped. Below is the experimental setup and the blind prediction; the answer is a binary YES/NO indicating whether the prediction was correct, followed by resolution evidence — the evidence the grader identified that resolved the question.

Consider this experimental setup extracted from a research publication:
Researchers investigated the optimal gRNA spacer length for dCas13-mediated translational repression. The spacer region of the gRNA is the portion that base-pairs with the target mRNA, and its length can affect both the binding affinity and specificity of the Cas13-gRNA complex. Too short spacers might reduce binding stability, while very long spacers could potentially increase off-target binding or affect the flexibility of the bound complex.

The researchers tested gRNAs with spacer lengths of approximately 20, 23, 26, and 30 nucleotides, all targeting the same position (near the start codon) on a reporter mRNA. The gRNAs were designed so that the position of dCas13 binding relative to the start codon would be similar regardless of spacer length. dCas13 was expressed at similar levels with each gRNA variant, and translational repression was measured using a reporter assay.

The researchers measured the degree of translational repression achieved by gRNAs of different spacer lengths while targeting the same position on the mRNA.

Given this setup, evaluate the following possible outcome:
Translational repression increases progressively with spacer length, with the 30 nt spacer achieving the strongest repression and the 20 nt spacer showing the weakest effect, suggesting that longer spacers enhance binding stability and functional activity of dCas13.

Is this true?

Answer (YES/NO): NO